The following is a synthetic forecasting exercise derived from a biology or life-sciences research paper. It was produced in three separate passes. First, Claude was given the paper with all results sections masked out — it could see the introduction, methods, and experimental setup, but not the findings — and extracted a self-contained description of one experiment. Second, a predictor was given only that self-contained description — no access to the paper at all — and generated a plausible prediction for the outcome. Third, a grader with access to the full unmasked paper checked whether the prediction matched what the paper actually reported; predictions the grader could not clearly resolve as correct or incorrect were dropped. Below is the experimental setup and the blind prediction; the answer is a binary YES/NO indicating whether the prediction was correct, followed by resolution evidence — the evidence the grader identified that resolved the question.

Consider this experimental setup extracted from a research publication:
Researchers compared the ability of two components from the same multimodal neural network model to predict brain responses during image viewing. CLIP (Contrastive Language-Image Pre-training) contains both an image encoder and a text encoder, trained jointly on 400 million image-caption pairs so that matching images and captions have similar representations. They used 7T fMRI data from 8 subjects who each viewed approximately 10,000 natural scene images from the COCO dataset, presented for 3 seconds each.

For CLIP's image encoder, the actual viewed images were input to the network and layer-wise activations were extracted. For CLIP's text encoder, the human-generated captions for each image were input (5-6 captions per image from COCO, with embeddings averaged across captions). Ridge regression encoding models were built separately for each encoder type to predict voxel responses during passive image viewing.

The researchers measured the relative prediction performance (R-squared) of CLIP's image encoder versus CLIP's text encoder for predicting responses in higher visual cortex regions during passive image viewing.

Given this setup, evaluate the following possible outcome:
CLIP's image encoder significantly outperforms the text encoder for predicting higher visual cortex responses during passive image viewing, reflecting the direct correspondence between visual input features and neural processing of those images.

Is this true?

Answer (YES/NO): NO